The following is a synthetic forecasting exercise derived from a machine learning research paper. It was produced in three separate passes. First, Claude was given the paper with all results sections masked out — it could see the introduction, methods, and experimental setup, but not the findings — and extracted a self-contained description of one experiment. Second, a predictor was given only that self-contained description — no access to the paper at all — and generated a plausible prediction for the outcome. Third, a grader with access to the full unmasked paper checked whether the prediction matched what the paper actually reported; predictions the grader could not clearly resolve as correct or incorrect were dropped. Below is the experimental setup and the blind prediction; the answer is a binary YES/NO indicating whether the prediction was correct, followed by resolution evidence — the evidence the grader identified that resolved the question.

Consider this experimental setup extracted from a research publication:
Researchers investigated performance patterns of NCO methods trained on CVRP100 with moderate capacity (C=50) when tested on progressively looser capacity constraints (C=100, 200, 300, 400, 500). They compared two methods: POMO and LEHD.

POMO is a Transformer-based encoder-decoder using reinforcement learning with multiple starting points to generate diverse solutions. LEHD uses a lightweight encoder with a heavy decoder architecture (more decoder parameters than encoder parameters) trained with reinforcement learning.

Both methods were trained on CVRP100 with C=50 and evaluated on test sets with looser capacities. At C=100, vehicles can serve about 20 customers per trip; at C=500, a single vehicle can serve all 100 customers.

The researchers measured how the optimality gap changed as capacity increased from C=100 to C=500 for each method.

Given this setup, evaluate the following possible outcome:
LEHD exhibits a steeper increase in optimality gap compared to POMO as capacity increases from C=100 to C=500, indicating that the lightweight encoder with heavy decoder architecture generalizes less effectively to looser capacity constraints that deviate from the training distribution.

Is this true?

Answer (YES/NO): NO